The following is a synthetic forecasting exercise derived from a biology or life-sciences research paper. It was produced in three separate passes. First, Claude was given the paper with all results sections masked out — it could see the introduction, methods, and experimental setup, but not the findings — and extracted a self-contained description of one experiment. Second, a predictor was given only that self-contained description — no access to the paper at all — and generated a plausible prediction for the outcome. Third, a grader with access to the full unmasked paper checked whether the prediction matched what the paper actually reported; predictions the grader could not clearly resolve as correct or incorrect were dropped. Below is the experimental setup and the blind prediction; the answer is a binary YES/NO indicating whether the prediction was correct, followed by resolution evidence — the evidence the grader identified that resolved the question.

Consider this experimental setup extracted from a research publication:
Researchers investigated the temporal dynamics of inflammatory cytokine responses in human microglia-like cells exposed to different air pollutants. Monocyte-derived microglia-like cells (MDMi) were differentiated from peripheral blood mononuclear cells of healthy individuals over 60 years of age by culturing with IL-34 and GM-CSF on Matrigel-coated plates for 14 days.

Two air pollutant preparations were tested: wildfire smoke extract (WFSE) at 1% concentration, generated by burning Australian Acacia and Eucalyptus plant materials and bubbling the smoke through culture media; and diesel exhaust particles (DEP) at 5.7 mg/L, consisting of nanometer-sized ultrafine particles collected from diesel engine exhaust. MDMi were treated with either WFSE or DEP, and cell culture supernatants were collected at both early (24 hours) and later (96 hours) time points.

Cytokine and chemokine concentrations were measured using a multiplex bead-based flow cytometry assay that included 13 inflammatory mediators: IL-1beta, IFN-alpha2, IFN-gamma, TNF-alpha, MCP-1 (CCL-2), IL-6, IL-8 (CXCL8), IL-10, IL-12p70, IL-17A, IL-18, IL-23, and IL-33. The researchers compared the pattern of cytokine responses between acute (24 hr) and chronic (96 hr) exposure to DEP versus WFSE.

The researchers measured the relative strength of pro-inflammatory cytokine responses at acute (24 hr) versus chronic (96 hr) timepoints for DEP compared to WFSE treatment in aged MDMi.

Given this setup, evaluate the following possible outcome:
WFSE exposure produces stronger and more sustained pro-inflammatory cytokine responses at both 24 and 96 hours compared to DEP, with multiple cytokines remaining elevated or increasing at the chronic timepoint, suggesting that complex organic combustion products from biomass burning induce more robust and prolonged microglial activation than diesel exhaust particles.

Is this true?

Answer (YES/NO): NO